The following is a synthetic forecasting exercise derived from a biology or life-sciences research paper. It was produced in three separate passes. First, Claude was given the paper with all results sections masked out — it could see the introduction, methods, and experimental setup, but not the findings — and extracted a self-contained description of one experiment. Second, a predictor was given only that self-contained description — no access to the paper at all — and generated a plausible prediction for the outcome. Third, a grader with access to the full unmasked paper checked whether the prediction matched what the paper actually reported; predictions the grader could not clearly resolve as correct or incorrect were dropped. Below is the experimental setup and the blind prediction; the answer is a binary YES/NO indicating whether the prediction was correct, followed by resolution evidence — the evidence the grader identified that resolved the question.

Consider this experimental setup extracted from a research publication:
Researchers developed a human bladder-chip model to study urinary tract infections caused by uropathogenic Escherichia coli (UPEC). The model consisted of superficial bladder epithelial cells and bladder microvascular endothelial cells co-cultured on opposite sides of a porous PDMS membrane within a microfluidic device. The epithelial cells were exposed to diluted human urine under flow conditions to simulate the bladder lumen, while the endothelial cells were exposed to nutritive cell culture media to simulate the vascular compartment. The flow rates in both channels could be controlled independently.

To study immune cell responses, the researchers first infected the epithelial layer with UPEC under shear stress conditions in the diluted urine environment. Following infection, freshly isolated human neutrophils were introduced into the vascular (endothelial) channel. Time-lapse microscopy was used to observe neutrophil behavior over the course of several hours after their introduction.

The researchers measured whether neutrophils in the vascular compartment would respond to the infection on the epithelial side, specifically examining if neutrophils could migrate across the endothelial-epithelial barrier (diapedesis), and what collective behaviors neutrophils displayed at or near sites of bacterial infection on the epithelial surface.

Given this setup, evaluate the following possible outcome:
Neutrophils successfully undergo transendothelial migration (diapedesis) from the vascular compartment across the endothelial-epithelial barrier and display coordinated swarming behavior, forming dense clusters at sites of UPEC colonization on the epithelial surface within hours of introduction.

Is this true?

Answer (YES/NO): YES